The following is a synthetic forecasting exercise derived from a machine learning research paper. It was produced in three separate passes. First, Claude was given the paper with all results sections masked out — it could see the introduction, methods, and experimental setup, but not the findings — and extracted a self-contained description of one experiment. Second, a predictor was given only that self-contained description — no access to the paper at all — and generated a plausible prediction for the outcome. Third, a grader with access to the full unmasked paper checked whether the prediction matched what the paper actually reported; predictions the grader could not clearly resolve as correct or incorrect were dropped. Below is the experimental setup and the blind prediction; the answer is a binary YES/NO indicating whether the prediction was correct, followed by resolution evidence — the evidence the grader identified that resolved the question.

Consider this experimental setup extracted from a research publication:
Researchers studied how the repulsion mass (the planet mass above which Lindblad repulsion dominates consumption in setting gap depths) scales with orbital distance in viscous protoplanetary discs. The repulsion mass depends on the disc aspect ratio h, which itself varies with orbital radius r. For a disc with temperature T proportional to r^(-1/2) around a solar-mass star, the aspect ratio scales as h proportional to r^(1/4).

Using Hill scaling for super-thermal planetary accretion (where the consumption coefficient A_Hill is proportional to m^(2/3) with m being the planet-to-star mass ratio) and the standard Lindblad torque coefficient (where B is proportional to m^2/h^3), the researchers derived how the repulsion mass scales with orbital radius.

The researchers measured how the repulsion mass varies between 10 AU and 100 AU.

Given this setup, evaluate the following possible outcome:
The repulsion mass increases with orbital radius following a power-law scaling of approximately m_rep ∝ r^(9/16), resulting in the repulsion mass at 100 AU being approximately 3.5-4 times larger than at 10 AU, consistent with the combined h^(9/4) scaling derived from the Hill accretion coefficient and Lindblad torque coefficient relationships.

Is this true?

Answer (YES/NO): YES